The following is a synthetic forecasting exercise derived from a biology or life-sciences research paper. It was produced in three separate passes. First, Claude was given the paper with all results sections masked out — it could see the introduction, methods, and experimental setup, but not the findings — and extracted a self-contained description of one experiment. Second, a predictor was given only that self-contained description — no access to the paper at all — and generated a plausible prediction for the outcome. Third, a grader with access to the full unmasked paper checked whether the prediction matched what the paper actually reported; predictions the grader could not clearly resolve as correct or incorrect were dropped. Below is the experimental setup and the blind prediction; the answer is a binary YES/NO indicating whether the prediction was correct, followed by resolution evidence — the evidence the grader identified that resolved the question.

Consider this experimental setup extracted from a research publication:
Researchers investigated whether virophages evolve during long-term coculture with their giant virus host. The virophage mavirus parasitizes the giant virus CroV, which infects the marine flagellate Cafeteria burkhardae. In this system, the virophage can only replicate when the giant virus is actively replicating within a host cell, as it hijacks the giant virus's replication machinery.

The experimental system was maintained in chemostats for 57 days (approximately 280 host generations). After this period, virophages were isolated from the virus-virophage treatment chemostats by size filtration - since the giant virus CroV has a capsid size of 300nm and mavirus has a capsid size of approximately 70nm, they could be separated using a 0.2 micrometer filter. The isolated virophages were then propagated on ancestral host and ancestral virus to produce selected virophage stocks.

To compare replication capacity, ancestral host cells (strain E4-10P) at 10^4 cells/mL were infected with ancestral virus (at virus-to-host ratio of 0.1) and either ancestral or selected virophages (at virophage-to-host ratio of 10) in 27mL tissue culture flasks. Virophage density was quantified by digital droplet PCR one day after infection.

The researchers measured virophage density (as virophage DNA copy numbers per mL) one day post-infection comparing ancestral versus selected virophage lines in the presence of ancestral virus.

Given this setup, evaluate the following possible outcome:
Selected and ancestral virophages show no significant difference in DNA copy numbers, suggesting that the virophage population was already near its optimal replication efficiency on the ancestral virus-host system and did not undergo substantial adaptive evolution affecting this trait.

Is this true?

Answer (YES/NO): NO